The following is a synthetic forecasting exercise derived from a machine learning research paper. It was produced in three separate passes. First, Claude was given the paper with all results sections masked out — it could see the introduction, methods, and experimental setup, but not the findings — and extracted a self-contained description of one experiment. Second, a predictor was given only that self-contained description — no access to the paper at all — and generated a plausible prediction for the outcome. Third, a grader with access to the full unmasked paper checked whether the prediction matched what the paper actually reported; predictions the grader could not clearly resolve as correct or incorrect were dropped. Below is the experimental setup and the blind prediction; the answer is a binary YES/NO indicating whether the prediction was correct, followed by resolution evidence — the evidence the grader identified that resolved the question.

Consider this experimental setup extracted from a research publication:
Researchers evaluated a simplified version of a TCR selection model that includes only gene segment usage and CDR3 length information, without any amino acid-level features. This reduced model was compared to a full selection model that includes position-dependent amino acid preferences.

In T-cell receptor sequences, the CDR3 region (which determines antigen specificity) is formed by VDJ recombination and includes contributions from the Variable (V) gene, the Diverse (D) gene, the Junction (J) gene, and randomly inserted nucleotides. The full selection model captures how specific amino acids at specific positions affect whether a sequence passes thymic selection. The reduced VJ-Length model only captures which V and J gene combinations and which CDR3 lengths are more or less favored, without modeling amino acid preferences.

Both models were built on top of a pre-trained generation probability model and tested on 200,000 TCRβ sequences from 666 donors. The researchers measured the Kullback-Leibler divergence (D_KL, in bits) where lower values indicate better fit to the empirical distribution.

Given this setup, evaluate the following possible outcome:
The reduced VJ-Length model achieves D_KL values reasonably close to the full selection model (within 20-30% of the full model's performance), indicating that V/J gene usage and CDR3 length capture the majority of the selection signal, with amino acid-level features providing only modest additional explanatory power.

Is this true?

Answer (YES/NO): NO